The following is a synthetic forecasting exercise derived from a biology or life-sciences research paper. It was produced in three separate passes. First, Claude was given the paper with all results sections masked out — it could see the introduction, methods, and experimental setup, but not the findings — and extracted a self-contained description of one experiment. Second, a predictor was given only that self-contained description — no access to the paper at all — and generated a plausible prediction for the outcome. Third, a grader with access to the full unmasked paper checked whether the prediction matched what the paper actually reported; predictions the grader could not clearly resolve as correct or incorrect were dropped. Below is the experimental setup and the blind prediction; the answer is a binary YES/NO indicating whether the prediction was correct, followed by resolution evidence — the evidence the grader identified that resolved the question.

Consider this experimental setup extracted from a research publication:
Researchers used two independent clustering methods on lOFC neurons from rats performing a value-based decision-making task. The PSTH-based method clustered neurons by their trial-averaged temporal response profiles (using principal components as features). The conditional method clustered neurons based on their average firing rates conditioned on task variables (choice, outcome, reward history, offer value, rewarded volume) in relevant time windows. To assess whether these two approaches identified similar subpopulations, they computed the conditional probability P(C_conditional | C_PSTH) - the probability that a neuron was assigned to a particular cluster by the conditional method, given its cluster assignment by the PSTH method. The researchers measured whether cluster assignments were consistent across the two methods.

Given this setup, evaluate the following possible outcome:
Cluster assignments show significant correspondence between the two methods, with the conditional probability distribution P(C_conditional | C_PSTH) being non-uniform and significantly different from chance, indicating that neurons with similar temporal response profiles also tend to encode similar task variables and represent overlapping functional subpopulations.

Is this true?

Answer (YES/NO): YES